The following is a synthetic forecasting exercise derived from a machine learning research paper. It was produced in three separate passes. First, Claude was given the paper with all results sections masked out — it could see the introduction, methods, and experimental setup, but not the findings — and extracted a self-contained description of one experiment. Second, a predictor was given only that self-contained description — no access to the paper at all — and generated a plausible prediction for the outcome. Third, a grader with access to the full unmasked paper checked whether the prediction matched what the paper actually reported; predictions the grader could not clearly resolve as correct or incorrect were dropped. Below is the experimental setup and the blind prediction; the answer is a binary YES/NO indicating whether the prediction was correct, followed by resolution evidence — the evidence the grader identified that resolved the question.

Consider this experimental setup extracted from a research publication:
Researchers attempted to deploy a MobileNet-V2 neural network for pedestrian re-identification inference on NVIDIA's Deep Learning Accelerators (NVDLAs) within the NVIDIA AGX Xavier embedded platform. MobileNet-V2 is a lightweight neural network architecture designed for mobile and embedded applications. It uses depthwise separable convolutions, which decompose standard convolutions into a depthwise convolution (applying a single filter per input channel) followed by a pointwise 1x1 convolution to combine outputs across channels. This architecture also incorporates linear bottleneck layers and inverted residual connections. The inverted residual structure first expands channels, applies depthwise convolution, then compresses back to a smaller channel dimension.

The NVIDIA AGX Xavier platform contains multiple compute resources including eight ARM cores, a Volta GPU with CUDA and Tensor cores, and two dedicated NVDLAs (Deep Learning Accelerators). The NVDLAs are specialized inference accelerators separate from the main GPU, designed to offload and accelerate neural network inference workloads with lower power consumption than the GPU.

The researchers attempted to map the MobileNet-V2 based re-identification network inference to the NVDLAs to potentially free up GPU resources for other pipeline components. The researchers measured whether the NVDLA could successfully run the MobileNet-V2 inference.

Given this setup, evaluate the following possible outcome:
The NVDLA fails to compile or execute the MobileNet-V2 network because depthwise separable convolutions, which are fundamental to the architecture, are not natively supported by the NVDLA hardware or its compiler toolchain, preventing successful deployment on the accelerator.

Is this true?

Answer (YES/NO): YES